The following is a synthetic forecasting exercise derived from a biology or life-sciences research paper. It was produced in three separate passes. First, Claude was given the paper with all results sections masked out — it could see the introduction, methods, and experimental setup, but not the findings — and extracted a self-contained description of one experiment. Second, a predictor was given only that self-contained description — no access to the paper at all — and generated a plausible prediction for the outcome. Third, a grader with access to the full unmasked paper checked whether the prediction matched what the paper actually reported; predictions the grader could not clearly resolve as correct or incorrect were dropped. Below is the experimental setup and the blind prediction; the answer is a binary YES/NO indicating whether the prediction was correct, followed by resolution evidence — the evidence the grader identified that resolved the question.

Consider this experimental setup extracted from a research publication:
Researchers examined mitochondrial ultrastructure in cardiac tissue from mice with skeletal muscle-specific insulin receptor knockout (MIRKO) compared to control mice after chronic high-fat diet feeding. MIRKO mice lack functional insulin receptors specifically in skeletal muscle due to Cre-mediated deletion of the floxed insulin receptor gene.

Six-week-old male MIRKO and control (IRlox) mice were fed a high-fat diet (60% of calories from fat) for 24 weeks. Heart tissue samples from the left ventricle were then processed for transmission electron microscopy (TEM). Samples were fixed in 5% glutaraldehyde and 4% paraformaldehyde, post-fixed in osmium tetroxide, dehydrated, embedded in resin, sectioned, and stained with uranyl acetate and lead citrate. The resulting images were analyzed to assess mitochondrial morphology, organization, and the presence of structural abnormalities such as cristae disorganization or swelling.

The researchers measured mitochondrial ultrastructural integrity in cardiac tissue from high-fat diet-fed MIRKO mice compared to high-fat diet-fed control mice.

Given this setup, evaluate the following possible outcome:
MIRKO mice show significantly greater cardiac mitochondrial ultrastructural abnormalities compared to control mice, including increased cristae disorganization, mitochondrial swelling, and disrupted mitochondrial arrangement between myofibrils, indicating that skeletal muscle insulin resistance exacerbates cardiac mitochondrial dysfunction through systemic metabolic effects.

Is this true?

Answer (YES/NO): NO